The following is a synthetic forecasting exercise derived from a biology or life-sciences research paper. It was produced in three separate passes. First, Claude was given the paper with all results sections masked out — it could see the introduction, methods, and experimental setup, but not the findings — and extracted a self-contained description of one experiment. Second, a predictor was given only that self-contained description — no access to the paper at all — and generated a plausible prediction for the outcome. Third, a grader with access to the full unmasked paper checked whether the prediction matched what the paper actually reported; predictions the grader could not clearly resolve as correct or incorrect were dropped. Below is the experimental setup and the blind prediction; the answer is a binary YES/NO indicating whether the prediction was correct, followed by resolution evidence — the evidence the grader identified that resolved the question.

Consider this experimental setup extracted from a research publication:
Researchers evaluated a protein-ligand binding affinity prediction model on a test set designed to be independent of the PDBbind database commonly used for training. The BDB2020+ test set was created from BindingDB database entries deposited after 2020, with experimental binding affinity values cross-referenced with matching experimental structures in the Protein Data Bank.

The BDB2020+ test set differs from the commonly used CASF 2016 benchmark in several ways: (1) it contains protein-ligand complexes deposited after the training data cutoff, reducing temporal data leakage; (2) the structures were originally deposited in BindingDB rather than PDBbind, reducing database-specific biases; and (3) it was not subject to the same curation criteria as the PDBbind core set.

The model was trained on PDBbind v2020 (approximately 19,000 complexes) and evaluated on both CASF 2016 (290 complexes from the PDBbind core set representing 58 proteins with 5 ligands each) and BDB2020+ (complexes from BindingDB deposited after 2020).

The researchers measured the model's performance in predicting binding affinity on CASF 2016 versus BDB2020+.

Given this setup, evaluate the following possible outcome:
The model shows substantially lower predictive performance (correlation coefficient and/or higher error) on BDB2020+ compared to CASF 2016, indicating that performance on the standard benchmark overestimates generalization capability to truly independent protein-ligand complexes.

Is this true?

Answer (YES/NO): NO